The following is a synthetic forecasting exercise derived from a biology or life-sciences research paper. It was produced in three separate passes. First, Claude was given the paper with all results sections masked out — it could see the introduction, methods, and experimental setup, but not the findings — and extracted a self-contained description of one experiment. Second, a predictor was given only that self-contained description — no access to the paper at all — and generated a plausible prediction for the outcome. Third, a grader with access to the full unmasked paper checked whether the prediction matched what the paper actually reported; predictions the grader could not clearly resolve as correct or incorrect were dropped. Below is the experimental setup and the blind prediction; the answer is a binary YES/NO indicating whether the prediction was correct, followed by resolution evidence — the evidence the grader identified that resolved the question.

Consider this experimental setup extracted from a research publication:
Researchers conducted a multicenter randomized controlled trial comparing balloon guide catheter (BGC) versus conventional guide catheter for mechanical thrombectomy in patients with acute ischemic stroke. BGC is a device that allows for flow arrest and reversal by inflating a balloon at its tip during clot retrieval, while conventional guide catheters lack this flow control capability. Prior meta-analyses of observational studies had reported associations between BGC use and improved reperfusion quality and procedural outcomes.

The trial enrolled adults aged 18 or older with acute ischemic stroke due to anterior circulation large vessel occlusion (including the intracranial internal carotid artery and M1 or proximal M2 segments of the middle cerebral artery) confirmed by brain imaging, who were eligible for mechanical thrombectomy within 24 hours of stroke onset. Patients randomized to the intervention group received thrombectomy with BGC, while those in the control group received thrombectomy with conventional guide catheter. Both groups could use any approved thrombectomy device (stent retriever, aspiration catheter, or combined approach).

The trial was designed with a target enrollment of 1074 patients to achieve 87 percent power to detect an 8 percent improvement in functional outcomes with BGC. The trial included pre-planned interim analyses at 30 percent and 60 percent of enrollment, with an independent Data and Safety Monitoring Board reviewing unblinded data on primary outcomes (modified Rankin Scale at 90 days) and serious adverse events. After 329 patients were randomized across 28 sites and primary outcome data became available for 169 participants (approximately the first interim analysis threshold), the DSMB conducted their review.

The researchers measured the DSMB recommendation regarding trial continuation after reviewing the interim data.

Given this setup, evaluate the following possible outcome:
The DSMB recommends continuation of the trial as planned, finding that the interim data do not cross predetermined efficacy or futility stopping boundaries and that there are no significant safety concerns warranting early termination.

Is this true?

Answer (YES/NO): NO